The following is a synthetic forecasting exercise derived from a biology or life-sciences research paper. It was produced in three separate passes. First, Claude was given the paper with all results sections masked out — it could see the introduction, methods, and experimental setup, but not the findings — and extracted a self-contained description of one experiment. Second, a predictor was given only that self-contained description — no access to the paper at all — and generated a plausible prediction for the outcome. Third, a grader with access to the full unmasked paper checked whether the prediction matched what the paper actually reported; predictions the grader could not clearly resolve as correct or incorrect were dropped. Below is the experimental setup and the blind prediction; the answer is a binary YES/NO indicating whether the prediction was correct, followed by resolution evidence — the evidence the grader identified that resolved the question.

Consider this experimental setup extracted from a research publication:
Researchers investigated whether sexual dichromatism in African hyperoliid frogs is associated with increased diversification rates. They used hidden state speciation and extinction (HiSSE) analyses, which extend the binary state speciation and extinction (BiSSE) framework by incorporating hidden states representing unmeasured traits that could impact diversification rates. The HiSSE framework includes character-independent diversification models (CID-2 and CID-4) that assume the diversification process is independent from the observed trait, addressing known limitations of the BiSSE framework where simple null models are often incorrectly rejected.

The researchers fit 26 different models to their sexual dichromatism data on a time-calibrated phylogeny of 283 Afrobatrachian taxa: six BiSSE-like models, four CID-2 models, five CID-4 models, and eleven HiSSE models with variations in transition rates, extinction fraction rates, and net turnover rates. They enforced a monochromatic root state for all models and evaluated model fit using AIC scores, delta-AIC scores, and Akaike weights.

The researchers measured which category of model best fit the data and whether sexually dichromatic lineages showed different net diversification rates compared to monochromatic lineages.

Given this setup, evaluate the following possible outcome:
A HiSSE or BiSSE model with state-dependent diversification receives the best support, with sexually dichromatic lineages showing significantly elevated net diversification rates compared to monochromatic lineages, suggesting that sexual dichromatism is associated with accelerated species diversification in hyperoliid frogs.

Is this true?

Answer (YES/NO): YES